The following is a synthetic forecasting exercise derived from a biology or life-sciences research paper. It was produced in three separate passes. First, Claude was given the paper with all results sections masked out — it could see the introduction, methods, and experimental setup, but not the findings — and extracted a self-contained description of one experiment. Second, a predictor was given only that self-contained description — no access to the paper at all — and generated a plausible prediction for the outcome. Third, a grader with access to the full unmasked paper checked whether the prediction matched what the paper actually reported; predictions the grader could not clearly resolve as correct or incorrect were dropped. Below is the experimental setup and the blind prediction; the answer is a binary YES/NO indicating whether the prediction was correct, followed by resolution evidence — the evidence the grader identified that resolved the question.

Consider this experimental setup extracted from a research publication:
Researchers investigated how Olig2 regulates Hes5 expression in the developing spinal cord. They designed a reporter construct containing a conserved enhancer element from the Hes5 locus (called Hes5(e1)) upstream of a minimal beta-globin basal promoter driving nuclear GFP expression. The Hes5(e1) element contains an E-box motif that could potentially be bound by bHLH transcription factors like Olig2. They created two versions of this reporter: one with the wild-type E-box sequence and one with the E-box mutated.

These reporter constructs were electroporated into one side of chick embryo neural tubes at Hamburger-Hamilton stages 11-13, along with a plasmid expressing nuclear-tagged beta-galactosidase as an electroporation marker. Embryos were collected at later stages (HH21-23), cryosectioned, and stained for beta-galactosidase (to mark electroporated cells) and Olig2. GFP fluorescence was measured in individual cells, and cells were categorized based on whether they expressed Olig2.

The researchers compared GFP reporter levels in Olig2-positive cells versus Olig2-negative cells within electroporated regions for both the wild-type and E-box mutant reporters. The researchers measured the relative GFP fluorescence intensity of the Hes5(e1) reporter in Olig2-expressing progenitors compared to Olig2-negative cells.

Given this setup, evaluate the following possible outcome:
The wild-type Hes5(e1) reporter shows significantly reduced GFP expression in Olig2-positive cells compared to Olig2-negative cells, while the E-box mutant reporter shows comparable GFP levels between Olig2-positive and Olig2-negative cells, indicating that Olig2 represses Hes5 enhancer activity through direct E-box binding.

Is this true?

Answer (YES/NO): YES